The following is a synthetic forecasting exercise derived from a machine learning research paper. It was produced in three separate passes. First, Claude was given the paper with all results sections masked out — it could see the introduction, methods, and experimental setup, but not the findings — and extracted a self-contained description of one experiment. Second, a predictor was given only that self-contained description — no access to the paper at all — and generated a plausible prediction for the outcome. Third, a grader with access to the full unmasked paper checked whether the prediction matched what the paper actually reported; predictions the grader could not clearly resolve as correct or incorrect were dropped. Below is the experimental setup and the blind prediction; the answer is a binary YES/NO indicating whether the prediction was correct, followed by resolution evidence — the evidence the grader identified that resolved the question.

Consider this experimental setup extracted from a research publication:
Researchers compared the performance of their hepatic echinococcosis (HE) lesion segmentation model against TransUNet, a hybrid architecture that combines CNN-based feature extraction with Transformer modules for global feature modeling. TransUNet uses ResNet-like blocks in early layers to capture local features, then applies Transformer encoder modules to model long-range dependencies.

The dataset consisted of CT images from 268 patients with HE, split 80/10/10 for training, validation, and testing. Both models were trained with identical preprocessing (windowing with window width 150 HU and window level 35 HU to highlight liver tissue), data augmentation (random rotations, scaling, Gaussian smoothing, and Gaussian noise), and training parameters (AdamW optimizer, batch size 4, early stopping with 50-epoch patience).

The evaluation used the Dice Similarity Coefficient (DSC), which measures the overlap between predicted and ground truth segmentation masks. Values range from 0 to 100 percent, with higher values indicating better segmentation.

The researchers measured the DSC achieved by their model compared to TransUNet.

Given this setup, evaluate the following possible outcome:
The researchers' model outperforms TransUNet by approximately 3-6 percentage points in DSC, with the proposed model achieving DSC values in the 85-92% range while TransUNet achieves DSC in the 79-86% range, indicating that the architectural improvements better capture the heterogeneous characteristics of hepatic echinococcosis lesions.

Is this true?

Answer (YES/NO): NO